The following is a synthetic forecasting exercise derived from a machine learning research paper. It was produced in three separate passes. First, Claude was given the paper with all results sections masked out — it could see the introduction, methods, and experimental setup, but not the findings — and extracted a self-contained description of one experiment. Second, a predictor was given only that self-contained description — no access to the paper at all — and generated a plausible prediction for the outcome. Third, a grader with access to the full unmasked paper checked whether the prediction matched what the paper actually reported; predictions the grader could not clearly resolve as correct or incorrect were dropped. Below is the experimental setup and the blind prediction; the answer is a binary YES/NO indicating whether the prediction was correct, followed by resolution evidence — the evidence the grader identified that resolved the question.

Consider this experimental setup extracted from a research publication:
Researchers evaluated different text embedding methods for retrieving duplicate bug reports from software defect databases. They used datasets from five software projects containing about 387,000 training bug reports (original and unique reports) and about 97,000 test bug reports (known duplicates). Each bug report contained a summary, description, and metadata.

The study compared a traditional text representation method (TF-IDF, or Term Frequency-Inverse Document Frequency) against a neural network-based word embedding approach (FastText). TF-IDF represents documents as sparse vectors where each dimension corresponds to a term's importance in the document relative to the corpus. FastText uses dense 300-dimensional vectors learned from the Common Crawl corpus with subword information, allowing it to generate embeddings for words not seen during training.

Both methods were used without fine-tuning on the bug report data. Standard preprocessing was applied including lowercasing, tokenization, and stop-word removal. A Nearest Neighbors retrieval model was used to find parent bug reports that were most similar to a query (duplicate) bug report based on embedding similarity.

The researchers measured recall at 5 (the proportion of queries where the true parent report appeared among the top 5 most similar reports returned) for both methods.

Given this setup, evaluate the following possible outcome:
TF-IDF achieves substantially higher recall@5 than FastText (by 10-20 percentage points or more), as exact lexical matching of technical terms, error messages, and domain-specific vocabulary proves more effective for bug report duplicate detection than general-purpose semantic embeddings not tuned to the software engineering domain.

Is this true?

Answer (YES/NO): NO